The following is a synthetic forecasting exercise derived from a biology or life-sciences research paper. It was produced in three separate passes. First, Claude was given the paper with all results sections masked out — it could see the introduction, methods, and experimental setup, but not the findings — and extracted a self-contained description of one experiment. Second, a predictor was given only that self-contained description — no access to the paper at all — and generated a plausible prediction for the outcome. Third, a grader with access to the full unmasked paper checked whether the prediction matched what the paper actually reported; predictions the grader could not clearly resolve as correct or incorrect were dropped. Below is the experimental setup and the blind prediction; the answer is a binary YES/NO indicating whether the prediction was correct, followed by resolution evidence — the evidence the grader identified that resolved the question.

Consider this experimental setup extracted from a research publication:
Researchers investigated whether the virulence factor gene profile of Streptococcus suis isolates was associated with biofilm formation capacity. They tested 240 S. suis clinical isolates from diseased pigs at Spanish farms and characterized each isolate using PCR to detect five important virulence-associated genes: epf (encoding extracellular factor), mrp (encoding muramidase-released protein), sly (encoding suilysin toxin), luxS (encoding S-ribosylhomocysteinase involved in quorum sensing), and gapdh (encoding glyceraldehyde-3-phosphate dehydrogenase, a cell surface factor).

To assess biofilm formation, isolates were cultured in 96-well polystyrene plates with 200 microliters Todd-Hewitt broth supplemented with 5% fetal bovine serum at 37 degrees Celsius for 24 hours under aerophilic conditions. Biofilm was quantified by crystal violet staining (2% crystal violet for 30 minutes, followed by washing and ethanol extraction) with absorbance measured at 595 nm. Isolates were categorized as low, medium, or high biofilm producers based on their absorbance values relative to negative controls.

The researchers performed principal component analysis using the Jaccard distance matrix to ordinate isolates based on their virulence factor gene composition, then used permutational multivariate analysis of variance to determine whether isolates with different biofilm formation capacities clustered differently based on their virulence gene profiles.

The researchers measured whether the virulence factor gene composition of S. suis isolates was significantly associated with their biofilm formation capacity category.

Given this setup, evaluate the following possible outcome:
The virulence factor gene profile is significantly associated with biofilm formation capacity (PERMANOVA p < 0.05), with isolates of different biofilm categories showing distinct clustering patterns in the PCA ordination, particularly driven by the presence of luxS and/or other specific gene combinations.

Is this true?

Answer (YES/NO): NO